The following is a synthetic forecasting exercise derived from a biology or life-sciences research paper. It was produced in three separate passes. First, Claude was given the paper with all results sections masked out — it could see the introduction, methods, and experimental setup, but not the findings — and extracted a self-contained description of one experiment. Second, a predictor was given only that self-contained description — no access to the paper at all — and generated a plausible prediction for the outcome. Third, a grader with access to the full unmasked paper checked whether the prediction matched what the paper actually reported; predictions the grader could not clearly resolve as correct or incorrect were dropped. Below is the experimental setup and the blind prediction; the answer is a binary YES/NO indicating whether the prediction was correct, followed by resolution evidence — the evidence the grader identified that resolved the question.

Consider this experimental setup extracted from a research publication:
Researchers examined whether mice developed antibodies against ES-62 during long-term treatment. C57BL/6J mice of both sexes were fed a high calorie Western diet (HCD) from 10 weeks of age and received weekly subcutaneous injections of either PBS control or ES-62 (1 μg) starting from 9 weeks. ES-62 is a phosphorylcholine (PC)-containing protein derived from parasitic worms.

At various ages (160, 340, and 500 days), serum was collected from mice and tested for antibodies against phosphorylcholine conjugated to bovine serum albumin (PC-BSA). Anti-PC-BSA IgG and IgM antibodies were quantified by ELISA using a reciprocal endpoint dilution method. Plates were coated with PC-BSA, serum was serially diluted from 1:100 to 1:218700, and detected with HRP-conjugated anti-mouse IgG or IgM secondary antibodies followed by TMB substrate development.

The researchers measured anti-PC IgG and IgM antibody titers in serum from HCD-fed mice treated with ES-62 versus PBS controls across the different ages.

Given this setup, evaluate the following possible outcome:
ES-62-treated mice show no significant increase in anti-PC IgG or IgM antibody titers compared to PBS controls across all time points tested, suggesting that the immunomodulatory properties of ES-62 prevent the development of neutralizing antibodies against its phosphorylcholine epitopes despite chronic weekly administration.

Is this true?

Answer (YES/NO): NO